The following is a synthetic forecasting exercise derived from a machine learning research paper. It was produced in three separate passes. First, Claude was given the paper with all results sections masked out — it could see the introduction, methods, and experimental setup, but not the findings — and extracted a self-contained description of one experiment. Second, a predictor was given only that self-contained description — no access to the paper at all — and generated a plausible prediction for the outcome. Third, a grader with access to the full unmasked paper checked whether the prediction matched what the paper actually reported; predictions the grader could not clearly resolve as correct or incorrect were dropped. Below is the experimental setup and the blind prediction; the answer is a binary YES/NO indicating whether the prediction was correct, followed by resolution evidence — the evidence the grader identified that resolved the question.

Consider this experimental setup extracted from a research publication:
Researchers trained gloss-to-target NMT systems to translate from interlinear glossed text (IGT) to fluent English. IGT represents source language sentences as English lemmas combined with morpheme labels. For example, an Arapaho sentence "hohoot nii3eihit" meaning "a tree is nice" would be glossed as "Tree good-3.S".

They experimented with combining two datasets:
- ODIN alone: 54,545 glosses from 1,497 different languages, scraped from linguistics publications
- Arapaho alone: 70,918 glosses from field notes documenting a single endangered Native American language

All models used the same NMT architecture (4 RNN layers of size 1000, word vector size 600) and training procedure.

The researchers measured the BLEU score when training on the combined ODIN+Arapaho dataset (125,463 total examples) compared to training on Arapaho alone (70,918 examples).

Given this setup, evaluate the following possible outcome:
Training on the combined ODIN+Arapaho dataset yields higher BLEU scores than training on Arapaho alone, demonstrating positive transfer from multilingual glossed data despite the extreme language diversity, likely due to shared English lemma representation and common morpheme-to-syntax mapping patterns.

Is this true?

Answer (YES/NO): YES